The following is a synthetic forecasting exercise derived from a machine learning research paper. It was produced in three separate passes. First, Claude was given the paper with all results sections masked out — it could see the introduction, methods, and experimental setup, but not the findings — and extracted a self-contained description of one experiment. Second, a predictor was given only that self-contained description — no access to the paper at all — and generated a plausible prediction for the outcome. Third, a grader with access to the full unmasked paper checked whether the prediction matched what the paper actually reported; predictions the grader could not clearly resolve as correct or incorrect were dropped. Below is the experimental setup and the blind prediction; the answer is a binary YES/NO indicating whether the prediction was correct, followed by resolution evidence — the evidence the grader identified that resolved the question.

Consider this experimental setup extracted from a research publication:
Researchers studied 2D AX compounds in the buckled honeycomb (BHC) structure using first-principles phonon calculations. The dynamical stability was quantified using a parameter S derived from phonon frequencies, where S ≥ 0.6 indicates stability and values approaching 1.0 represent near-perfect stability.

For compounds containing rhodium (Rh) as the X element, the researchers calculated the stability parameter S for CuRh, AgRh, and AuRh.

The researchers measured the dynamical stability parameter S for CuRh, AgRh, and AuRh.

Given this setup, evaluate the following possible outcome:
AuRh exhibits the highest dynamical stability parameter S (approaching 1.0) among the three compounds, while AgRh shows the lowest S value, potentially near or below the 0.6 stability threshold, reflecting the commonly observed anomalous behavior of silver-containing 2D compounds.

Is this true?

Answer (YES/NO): NO